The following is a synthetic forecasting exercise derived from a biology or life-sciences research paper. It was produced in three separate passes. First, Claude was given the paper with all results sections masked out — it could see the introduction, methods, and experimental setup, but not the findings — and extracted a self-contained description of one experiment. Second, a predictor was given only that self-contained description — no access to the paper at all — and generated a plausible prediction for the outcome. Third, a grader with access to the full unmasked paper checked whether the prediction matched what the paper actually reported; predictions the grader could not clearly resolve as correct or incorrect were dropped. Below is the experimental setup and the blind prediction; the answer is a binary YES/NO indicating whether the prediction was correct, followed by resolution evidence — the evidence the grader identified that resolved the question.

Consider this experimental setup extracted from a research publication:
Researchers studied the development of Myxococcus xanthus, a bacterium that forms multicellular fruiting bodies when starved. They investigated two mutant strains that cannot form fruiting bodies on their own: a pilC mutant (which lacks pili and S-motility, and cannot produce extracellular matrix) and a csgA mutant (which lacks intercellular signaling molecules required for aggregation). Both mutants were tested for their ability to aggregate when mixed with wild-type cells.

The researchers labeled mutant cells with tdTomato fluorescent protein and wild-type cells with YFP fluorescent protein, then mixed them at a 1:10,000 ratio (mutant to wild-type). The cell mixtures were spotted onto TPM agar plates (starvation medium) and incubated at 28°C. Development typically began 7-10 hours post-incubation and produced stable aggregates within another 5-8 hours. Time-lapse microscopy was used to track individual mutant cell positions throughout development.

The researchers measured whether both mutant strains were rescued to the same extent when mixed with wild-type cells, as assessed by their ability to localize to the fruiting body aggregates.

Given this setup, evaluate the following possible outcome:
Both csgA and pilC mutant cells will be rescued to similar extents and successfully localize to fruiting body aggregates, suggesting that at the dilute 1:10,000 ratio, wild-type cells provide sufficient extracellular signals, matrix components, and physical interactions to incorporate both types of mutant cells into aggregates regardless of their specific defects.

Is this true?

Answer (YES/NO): NO